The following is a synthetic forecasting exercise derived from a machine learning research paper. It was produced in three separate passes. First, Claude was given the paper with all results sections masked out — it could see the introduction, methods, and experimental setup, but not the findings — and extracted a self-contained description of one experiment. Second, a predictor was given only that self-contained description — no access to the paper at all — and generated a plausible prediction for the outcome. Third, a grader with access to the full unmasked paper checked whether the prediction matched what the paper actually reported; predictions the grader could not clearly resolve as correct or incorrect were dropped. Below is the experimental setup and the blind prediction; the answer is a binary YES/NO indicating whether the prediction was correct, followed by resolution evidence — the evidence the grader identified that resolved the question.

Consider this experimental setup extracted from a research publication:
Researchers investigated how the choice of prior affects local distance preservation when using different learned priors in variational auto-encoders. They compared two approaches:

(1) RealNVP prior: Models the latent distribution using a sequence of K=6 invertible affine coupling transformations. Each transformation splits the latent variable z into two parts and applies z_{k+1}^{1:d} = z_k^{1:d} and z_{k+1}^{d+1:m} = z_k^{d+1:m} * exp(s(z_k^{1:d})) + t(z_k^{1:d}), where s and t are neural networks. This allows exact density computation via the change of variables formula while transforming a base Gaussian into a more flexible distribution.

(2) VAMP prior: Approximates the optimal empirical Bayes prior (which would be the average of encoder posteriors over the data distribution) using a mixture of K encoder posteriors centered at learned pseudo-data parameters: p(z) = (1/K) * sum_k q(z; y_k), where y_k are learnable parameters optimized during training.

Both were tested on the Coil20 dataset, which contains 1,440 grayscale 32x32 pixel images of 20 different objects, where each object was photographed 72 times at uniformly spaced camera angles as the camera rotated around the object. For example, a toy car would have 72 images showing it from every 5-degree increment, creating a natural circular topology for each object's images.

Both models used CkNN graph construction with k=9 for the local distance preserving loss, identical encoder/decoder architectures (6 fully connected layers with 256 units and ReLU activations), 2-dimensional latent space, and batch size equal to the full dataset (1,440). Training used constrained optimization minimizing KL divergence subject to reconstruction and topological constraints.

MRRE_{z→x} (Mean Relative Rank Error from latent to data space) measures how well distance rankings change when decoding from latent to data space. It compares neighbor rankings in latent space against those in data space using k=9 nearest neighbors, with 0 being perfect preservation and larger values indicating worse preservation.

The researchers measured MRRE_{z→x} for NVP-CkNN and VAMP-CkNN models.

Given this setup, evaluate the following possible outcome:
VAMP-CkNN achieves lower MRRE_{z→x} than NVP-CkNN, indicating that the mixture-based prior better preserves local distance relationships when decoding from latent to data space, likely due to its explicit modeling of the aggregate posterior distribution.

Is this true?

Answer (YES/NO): NO